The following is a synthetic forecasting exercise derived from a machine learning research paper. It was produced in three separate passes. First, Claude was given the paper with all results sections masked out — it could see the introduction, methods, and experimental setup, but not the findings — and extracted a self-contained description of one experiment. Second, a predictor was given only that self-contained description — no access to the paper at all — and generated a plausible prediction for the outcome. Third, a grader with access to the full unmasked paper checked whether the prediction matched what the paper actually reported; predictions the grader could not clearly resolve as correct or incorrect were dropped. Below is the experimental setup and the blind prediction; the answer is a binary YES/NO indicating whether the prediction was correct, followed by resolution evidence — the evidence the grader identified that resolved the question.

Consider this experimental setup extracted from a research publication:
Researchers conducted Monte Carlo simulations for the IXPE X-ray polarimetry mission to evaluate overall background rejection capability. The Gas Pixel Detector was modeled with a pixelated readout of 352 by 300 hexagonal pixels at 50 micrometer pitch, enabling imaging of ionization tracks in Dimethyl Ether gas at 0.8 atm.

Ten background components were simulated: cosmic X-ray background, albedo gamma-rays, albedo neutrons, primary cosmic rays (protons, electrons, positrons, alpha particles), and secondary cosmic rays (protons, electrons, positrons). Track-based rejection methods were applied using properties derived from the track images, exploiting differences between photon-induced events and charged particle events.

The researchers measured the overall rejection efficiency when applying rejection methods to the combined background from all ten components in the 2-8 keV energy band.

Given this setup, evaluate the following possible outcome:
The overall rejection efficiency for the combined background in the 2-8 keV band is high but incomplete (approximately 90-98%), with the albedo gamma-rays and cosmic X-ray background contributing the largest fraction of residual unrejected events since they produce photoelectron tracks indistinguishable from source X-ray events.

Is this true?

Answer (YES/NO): NO